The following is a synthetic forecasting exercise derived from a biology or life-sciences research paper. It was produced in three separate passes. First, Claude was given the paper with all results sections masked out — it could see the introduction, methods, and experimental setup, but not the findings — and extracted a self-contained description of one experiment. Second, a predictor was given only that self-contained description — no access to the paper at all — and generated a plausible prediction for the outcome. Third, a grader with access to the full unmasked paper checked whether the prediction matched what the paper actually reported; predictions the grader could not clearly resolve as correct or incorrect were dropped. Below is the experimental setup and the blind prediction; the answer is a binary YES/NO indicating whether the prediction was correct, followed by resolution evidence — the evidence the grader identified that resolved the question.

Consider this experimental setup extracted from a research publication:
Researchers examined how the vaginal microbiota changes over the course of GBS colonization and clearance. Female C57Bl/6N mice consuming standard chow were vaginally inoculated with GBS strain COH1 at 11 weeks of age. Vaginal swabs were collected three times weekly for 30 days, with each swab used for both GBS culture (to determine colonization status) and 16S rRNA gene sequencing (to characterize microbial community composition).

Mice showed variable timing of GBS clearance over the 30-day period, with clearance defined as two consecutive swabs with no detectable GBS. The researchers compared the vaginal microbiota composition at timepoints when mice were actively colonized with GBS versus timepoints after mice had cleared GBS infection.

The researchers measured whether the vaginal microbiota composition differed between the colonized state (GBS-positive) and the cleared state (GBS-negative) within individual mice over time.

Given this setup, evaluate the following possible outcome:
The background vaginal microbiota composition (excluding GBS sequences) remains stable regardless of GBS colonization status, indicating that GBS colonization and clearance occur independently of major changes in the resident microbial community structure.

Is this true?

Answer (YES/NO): NO